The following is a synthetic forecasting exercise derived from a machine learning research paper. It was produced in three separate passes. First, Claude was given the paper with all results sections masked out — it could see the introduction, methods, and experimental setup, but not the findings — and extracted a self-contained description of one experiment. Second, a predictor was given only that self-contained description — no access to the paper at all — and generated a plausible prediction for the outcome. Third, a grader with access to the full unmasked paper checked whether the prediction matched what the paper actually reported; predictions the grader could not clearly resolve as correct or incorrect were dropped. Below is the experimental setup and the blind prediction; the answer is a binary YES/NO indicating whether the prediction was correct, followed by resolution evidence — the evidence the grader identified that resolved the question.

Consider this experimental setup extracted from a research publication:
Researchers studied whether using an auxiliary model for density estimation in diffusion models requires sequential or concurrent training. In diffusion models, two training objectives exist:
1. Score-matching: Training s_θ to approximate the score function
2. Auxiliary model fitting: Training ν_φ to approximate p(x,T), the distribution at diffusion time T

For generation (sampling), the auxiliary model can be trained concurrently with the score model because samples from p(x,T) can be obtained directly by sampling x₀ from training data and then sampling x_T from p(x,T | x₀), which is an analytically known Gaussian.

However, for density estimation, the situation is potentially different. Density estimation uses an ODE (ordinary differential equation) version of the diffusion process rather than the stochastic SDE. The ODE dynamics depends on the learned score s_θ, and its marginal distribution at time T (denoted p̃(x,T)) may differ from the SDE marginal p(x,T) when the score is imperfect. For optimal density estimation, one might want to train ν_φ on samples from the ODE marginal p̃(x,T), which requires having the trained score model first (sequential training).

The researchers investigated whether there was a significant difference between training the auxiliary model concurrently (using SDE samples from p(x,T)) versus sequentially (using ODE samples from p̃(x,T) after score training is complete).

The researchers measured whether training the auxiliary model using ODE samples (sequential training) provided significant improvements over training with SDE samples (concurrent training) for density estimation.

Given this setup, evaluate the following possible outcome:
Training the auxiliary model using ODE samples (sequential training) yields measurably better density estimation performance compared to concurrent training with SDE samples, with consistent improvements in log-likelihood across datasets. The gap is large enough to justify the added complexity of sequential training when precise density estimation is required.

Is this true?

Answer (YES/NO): NO